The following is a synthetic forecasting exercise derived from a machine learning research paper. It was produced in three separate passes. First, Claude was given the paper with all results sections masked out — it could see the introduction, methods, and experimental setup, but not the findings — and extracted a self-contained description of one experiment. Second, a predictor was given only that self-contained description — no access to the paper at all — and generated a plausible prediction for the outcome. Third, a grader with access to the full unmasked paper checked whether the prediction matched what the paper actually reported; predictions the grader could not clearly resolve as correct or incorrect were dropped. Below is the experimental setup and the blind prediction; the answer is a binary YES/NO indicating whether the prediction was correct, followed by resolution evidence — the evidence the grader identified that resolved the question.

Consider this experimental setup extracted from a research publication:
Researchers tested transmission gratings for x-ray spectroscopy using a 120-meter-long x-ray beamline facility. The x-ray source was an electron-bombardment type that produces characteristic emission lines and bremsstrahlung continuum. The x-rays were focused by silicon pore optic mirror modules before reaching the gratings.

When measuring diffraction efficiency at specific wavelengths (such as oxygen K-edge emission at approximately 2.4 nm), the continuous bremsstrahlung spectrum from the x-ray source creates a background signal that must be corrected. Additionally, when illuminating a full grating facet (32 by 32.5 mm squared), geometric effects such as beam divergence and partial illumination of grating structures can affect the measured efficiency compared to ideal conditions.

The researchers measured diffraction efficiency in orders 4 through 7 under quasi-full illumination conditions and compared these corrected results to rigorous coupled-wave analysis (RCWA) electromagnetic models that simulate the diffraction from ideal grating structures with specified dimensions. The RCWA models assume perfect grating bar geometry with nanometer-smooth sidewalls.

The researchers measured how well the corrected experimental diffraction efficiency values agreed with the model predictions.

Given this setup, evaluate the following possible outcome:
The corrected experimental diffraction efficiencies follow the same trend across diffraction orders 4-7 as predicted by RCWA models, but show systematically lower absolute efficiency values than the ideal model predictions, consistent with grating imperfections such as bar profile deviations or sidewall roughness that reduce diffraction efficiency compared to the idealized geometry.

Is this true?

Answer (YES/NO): NO